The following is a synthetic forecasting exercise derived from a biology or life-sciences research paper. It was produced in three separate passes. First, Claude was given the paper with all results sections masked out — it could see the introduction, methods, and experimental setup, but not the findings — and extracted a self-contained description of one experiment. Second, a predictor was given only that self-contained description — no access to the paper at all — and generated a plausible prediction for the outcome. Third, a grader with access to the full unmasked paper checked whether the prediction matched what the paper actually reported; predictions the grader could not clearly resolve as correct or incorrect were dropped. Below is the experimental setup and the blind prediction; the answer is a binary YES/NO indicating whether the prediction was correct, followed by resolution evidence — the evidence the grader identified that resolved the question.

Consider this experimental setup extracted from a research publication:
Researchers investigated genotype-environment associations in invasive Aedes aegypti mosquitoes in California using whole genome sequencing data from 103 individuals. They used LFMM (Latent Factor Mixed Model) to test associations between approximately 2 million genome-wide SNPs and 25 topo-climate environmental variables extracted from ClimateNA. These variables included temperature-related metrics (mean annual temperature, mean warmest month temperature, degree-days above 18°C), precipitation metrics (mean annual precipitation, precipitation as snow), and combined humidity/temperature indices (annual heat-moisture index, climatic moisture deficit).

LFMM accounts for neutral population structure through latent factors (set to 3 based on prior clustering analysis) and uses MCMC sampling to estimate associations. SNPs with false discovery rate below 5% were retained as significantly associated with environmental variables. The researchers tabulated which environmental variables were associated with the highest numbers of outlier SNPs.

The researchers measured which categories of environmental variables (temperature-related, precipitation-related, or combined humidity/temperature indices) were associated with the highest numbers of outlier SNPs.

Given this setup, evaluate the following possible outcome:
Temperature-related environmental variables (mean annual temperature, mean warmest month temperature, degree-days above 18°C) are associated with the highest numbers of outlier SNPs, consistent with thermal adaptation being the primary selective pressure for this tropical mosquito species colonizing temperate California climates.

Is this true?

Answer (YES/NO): NO